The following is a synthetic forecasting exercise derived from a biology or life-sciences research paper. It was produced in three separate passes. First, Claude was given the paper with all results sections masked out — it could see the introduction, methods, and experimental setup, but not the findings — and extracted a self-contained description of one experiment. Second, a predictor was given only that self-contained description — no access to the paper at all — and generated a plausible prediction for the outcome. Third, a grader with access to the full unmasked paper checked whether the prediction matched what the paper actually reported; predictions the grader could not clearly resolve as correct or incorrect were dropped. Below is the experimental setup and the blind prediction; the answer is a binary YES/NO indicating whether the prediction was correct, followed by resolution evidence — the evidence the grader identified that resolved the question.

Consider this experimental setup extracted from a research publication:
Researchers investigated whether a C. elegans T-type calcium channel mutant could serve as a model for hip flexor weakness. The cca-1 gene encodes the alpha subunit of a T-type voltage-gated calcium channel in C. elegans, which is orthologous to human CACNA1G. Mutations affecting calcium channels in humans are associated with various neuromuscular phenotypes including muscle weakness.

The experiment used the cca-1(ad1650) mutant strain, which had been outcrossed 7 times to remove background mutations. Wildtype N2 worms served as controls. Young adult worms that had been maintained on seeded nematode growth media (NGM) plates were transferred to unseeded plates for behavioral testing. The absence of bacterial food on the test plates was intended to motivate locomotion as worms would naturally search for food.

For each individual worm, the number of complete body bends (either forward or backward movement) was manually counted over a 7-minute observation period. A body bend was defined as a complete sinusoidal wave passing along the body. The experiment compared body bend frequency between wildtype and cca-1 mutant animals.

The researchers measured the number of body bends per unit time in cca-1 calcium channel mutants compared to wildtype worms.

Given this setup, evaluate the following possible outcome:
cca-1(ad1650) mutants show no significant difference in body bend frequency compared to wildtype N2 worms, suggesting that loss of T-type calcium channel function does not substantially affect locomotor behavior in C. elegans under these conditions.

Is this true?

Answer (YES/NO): NO